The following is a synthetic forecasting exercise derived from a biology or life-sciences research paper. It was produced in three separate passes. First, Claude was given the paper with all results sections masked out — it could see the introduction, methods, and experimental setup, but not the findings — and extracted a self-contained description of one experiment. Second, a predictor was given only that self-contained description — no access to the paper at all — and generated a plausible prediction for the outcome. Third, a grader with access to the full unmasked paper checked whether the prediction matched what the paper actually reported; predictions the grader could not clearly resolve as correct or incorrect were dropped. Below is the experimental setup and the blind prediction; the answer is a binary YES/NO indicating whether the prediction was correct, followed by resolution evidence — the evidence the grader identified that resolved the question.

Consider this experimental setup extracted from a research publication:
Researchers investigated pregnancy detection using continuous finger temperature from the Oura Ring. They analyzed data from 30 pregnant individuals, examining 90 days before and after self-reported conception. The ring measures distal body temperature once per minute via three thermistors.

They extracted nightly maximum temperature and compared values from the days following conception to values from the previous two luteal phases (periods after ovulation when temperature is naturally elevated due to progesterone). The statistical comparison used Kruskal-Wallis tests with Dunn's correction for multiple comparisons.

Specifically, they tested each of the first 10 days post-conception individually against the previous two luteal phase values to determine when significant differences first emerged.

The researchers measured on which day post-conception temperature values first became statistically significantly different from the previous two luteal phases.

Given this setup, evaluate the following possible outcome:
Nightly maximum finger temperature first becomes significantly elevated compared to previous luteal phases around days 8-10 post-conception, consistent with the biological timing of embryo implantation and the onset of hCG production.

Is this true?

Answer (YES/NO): NO